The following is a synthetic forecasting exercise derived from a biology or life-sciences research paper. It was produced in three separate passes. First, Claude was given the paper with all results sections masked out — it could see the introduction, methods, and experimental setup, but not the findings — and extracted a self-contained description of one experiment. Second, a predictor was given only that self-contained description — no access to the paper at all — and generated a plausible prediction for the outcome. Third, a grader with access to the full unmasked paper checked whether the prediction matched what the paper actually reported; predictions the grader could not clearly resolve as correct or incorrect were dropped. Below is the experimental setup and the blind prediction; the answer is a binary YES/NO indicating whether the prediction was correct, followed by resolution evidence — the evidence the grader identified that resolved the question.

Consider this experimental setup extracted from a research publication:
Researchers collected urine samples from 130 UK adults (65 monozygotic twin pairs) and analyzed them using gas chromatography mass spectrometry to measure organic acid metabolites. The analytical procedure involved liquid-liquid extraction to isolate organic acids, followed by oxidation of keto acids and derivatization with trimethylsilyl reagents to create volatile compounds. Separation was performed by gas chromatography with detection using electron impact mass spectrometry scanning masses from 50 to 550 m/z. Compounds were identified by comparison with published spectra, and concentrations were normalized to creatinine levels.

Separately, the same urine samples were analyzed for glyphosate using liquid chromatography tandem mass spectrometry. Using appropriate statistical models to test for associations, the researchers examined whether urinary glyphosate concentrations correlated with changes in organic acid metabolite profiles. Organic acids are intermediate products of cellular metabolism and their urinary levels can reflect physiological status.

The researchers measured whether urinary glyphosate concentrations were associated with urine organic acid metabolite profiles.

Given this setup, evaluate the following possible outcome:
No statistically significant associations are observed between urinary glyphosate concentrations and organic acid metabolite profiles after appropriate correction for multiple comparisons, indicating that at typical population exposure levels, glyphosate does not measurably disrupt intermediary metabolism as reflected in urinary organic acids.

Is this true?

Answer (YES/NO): YES